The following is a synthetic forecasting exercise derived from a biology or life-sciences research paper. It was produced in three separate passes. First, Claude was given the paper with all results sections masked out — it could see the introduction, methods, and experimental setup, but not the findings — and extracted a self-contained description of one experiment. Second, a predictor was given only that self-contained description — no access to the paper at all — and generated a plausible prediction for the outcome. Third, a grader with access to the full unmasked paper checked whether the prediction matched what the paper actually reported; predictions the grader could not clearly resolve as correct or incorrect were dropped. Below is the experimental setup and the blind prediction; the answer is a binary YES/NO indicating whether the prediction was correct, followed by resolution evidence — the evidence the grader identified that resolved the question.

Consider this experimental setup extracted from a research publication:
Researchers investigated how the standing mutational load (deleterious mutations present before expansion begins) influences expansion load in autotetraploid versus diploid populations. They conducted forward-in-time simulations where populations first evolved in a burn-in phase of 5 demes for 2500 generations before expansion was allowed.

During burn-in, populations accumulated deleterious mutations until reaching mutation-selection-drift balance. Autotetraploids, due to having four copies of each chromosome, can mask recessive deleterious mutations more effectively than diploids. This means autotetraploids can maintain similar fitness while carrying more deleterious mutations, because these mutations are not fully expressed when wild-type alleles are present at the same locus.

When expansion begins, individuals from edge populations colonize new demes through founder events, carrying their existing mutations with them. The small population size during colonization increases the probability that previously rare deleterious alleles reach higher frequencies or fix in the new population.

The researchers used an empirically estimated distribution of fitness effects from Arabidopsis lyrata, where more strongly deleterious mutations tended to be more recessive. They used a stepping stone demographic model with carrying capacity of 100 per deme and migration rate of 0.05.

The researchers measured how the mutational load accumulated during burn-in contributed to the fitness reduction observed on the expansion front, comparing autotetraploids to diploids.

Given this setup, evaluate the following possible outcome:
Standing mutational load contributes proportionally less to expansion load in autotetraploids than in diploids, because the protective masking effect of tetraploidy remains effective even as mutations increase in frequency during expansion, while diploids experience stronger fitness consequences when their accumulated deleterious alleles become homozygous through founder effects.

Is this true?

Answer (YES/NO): NO